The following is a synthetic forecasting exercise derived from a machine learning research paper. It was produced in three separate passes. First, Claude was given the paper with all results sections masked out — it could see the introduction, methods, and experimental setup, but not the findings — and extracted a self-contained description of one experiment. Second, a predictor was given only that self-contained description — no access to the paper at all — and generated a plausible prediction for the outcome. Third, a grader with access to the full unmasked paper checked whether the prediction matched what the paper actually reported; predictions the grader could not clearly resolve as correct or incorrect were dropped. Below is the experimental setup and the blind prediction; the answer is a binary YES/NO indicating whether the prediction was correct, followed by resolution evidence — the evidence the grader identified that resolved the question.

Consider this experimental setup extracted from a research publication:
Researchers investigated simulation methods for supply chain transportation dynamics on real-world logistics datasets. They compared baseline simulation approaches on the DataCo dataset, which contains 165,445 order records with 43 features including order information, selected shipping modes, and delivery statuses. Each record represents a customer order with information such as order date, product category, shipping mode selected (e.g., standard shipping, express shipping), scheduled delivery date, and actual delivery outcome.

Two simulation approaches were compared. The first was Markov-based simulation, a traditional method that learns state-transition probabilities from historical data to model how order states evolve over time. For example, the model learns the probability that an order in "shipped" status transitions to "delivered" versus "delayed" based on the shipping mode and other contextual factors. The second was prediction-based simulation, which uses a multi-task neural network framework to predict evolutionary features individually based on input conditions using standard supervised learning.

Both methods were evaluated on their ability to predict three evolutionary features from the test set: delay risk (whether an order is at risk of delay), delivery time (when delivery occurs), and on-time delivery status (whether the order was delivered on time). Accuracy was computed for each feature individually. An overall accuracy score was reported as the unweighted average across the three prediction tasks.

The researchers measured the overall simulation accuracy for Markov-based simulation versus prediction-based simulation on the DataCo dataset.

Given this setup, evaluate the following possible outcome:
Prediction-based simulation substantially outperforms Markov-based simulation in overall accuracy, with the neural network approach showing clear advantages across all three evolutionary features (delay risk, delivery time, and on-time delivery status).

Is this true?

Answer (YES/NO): YES